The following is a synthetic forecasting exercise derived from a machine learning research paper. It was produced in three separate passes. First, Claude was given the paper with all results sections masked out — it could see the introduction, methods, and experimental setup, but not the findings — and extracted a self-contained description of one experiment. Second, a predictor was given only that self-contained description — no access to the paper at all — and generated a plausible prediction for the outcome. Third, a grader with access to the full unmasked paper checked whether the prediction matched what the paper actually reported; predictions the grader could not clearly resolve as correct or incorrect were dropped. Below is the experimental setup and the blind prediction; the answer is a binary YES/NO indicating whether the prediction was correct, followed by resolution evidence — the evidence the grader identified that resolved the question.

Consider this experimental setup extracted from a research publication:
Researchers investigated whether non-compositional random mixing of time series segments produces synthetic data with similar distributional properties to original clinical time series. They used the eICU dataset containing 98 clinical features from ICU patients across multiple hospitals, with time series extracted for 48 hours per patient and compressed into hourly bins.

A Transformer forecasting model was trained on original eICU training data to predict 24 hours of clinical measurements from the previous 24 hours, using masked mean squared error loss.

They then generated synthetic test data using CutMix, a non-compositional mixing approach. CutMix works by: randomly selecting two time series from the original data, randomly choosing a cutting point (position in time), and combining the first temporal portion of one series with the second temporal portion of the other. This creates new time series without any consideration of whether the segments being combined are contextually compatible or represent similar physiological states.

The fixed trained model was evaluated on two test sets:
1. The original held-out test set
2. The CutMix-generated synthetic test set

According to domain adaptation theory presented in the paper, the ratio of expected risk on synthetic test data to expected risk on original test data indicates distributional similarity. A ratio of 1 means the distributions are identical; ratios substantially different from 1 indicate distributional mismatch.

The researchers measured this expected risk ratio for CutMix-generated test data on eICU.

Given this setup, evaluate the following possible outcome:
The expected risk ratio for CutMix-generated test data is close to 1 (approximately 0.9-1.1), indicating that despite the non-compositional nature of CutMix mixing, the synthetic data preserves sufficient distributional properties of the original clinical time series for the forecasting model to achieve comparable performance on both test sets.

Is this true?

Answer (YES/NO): NO